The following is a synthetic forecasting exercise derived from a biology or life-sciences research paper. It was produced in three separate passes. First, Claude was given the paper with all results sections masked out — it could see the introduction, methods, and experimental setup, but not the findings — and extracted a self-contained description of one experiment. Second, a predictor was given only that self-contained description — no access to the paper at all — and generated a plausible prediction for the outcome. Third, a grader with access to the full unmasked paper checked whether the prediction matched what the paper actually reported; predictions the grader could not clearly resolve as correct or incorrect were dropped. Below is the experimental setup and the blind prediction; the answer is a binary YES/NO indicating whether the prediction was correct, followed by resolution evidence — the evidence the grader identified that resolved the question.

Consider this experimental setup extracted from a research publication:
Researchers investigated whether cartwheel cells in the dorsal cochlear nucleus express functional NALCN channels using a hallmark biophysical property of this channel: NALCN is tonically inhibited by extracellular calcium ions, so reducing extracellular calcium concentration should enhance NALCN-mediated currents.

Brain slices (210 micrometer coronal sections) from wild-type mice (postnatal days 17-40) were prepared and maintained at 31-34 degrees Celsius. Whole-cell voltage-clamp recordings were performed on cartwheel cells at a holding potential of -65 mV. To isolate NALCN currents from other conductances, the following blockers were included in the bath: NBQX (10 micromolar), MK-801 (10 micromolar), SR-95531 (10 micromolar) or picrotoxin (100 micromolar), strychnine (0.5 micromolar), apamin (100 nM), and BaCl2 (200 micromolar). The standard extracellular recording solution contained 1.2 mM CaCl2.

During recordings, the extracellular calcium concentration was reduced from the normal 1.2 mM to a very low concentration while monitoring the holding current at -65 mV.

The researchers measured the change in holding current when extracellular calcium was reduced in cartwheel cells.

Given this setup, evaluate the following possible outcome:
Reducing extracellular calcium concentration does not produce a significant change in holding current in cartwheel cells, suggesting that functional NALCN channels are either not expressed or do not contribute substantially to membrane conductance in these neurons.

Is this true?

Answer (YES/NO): NO